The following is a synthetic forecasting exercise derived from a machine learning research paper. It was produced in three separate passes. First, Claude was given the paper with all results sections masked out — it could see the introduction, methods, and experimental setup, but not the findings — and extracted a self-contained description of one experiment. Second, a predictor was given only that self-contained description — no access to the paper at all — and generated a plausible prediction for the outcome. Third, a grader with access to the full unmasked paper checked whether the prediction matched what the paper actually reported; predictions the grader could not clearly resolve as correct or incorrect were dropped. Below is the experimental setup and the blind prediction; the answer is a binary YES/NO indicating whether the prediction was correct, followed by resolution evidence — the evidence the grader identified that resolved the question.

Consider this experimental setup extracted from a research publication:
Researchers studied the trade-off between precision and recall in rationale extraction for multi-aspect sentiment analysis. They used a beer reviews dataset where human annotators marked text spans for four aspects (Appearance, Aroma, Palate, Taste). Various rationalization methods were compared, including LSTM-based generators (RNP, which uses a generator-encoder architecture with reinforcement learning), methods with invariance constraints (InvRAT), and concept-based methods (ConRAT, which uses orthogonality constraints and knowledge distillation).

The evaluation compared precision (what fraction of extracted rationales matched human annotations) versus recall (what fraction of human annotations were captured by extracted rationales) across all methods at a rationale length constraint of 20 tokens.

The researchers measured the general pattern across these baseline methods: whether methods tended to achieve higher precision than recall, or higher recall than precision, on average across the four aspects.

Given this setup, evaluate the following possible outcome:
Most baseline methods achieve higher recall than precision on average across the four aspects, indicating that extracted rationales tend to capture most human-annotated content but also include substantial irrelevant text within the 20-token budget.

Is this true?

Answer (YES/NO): NO